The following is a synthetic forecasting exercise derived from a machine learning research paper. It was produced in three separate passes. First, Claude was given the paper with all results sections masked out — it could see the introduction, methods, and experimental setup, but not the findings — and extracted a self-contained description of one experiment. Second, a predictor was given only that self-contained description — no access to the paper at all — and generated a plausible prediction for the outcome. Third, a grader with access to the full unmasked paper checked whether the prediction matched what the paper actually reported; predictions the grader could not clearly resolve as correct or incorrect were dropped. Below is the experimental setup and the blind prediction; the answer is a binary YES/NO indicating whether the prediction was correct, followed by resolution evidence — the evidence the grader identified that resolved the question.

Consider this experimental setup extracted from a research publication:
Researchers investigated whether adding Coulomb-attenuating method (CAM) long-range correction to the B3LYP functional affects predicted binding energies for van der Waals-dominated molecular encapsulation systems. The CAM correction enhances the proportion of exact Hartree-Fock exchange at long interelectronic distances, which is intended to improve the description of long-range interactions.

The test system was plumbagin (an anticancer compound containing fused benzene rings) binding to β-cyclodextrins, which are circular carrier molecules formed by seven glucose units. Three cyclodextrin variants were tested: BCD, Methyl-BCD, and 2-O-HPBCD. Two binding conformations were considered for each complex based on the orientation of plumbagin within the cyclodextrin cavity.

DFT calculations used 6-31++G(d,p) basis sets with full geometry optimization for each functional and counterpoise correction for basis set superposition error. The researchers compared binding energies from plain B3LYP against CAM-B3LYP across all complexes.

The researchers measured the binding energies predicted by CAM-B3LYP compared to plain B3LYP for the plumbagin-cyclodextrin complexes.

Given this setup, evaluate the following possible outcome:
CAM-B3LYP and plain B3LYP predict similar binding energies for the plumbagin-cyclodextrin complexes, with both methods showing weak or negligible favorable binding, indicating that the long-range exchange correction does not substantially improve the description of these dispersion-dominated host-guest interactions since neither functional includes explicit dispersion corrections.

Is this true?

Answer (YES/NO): YES